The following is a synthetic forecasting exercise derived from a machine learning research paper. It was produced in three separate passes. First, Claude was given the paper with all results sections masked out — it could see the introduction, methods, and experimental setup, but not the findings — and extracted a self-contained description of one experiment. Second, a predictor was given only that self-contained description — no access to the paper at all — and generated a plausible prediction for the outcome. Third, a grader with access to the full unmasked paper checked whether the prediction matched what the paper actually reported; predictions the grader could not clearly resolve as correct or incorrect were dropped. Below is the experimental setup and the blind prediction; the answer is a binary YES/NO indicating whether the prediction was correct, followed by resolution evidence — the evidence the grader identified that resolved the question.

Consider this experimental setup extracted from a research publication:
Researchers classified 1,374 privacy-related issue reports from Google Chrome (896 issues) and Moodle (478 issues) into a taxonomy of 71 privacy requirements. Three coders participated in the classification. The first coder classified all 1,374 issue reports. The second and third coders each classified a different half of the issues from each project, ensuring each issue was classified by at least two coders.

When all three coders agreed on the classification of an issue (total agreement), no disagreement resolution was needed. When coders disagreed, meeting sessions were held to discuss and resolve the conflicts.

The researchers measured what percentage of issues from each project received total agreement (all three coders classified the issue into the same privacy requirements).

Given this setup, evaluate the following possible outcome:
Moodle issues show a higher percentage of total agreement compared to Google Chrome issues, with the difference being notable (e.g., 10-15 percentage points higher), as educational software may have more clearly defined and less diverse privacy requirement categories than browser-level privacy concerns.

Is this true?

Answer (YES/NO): NO